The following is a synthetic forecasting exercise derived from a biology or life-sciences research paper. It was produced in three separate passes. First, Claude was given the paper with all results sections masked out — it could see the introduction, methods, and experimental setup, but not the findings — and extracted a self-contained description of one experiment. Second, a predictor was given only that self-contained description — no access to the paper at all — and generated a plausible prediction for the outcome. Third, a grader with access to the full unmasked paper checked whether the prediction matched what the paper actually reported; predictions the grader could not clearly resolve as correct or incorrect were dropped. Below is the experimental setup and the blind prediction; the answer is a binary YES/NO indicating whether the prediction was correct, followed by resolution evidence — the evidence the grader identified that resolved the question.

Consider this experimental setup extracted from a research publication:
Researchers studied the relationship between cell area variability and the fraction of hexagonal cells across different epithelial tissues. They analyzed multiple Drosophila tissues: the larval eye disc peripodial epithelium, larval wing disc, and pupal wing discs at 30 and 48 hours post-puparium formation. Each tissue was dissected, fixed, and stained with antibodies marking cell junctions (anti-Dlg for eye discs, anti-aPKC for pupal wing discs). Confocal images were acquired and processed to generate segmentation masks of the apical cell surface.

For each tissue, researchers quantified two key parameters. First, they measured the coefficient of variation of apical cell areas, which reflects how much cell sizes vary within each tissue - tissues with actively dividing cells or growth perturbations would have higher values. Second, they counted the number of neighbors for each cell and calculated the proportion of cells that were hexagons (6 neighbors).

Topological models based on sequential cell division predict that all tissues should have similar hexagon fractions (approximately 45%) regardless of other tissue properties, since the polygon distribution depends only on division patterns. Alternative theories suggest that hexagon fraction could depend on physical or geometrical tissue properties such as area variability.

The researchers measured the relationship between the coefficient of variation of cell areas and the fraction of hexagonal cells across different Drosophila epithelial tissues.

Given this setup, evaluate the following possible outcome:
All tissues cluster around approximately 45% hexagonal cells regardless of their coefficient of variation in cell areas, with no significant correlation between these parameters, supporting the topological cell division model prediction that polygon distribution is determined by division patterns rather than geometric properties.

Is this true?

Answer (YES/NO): NO